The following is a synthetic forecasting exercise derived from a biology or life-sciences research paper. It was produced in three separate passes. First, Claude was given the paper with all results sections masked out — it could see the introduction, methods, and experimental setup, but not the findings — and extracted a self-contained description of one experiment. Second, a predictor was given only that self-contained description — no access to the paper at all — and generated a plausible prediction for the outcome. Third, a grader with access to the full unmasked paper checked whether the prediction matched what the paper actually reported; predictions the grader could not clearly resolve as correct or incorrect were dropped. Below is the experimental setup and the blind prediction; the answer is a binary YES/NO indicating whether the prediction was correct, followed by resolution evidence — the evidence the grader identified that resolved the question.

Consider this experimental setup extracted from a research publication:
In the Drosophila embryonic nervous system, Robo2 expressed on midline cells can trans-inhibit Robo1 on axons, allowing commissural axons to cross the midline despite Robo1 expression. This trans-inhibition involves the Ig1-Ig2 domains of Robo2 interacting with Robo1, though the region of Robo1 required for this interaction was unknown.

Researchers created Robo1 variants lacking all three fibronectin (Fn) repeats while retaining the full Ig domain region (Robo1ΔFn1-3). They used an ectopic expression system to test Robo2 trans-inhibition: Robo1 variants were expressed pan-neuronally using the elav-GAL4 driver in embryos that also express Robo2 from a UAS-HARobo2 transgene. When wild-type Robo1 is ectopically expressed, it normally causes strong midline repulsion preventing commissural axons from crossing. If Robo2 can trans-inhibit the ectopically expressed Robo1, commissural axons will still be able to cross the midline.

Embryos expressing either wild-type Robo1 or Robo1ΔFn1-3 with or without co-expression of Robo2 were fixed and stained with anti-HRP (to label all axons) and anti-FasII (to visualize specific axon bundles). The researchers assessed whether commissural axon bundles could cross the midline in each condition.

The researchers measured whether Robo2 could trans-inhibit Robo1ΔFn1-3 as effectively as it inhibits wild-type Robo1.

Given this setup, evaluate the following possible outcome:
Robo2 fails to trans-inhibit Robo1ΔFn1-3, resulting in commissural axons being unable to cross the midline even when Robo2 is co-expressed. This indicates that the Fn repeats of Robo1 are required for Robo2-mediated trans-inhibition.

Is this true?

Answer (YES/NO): YES